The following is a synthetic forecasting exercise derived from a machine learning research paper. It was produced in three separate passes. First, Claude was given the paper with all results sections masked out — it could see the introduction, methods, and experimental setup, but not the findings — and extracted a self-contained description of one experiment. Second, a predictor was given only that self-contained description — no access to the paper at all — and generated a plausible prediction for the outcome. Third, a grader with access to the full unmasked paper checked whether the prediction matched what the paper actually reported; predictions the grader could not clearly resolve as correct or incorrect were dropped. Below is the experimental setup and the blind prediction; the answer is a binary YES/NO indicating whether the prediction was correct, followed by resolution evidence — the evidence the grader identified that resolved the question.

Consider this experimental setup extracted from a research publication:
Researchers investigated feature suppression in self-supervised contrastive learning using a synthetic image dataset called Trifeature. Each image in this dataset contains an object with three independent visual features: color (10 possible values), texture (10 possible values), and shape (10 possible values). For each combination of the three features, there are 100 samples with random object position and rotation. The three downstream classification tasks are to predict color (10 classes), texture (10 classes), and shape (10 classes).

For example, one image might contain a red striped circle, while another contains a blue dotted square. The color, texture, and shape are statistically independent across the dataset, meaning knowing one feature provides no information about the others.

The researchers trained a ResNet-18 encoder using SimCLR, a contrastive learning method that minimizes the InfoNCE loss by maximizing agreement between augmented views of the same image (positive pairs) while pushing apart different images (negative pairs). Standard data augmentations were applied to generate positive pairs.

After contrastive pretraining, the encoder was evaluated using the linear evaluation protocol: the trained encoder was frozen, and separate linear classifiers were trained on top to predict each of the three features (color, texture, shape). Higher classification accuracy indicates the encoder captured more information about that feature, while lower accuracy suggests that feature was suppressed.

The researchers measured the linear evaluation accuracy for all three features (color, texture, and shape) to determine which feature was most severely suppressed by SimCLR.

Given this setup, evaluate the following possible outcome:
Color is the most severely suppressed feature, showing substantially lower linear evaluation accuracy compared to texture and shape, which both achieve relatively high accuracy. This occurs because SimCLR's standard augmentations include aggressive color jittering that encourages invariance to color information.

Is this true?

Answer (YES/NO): NO